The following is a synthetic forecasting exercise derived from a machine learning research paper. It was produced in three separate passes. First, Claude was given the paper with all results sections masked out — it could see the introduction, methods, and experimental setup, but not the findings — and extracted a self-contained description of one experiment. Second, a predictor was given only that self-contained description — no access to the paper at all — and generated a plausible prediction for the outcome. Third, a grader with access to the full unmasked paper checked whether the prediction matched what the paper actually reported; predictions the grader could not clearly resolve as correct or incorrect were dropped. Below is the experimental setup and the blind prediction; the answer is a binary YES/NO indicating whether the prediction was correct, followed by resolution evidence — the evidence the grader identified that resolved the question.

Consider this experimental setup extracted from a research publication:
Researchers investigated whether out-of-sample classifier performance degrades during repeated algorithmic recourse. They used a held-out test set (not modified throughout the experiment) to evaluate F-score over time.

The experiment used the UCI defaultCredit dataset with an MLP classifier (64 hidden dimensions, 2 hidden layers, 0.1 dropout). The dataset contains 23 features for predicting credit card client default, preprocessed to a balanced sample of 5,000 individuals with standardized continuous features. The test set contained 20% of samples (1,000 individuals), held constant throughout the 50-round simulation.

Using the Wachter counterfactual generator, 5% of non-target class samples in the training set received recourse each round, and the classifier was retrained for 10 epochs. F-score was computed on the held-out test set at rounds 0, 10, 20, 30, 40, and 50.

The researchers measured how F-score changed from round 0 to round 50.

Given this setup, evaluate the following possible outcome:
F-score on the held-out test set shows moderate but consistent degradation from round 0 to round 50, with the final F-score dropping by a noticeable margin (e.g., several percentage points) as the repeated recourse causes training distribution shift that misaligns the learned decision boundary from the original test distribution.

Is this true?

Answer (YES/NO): NO